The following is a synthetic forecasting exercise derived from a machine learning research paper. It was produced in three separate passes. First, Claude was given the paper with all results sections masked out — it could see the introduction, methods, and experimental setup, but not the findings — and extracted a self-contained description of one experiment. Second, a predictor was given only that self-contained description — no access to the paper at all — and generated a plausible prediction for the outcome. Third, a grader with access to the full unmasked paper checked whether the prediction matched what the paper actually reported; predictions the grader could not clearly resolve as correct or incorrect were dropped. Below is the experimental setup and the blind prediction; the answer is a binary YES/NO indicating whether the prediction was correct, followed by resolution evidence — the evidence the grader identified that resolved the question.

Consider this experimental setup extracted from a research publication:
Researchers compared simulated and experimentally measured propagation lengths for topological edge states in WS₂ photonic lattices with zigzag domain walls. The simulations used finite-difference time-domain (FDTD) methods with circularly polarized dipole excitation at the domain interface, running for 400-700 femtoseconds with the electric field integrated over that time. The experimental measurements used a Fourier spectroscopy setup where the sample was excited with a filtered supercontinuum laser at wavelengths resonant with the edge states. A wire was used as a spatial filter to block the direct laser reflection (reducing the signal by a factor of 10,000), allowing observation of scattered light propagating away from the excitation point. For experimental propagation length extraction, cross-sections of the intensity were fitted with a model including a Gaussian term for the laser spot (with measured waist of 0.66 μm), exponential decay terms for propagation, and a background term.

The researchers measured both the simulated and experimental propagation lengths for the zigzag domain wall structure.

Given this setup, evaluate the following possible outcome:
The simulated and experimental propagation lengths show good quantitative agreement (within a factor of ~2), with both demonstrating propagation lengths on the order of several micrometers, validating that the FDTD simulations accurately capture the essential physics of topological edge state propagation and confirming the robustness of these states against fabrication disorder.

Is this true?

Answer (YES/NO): NO